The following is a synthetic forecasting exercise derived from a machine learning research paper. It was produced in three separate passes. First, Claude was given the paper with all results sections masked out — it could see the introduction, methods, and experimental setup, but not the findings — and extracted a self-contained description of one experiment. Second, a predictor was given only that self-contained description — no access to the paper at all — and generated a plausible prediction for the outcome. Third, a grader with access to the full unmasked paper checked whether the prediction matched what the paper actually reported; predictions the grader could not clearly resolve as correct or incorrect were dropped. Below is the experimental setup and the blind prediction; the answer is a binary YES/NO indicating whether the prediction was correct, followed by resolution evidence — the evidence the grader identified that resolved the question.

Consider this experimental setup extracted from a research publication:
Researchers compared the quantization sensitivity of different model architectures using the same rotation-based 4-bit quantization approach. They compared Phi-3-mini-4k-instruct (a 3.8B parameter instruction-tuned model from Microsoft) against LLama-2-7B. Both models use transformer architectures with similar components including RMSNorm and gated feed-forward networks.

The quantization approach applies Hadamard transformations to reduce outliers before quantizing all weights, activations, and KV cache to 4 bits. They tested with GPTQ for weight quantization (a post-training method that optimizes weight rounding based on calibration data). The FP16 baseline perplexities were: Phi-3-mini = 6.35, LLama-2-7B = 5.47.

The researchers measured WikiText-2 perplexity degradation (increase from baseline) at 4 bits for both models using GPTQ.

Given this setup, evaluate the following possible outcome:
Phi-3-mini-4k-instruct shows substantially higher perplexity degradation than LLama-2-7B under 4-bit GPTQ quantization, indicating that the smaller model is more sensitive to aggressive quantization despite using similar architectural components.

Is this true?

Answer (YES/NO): YES